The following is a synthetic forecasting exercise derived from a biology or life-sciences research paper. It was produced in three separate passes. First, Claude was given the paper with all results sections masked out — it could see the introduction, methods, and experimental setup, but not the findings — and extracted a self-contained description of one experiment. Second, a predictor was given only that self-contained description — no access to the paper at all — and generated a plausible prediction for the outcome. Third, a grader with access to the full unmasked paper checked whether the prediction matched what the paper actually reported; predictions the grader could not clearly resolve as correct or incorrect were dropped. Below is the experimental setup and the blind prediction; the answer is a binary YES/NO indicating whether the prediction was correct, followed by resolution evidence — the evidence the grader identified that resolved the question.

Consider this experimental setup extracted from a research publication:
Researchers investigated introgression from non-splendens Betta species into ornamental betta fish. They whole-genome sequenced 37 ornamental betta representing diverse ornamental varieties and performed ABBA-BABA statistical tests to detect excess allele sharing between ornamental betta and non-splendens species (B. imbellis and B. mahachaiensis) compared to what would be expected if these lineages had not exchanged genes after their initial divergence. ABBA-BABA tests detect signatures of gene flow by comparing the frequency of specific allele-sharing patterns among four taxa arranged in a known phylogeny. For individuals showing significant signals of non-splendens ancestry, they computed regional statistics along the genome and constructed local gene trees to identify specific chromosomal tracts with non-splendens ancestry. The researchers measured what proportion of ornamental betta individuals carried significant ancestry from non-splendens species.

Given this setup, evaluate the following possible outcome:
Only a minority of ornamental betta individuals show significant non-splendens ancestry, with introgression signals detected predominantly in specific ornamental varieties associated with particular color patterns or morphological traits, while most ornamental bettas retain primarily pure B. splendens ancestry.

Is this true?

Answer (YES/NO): NO